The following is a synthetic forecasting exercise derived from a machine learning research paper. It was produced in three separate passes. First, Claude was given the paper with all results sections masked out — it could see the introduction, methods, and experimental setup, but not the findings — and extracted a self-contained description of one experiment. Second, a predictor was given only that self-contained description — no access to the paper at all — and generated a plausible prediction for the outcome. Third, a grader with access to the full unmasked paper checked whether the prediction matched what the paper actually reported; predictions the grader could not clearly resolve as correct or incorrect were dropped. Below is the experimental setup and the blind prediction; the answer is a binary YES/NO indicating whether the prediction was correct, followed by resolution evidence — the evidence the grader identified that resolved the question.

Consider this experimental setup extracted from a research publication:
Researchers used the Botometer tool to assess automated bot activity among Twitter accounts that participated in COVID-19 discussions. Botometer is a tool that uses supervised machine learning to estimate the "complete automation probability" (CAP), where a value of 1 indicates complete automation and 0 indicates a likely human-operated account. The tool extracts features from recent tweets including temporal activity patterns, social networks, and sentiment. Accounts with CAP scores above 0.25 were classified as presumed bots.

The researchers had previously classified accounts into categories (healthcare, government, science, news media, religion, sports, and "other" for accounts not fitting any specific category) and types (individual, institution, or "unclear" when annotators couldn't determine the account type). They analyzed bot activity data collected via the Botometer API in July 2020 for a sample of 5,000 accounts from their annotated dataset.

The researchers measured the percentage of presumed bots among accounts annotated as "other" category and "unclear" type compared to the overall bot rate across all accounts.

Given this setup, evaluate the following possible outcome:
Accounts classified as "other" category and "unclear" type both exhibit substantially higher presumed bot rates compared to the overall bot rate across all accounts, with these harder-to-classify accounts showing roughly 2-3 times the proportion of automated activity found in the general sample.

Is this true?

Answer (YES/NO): NO